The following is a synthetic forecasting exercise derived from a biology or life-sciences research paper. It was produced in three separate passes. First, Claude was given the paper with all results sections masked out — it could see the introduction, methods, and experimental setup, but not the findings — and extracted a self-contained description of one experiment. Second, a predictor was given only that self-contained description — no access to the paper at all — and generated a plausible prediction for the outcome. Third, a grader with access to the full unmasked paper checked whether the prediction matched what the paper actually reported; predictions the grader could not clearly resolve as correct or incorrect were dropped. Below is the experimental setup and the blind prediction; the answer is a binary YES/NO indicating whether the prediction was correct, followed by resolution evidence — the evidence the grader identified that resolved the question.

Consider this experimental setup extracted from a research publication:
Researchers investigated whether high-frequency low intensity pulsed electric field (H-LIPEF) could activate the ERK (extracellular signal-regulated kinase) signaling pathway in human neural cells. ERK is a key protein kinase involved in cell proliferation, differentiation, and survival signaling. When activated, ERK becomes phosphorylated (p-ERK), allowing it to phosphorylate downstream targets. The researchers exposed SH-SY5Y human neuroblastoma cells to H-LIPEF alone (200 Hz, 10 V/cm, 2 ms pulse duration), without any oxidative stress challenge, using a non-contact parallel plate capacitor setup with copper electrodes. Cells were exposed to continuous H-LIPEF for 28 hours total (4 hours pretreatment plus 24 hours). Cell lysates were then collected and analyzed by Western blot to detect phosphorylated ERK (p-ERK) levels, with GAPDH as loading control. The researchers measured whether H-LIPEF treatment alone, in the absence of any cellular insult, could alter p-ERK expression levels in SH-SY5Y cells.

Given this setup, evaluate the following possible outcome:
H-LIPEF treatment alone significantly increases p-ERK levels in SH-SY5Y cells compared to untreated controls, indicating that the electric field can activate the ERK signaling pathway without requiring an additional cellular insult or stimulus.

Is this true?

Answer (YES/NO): YES